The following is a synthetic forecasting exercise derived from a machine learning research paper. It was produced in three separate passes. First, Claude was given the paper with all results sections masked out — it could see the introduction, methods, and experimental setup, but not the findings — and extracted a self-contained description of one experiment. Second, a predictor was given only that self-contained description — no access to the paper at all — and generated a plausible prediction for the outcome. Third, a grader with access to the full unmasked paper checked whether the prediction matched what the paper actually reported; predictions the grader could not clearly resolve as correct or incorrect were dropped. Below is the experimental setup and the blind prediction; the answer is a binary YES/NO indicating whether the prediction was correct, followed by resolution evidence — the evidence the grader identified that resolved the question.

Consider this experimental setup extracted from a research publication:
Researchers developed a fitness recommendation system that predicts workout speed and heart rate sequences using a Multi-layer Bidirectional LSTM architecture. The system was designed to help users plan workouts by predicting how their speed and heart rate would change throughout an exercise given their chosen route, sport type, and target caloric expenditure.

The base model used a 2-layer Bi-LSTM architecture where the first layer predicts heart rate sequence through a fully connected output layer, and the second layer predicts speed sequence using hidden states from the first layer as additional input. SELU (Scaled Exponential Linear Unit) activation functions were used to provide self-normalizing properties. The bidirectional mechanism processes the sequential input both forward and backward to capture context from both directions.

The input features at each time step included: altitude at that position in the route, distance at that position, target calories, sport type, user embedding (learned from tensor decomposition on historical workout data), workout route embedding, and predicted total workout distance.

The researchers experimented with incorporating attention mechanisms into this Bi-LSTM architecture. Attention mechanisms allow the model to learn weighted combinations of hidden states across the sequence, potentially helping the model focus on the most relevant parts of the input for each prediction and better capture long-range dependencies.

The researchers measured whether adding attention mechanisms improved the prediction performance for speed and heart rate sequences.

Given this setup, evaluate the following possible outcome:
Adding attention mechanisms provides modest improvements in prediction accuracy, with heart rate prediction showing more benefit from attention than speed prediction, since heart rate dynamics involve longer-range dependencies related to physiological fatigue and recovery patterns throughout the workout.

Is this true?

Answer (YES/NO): NO